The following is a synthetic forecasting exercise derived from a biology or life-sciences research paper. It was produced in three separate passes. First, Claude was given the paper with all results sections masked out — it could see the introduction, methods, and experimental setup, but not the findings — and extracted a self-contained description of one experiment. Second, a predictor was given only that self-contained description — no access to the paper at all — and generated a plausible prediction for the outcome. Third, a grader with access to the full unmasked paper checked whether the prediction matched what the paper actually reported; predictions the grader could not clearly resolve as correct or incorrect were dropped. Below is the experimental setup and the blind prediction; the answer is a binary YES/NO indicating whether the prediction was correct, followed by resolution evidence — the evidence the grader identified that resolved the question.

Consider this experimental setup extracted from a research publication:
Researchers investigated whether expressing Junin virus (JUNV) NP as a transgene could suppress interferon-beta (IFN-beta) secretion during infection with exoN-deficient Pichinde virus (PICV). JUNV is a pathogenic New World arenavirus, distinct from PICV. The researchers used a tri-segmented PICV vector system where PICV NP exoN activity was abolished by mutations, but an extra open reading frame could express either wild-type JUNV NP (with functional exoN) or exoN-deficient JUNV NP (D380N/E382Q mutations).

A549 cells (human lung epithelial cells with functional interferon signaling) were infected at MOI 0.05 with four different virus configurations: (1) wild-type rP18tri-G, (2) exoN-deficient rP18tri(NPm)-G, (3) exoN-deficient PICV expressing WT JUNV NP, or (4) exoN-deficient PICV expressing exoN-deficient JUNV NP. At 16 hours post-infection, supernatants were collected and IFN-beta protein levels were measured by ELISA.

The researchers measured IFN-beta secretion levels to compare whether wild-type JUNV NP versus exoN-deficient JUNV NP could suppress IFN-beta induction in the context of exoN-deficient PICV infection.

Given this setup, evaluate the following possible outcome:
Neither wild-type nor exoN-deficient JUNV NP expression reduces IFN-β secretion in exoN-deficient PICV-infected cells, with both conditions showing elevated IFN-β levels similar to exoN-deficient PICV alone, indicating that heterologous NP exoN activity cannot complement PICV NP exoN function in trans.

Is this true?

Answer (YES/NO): NO